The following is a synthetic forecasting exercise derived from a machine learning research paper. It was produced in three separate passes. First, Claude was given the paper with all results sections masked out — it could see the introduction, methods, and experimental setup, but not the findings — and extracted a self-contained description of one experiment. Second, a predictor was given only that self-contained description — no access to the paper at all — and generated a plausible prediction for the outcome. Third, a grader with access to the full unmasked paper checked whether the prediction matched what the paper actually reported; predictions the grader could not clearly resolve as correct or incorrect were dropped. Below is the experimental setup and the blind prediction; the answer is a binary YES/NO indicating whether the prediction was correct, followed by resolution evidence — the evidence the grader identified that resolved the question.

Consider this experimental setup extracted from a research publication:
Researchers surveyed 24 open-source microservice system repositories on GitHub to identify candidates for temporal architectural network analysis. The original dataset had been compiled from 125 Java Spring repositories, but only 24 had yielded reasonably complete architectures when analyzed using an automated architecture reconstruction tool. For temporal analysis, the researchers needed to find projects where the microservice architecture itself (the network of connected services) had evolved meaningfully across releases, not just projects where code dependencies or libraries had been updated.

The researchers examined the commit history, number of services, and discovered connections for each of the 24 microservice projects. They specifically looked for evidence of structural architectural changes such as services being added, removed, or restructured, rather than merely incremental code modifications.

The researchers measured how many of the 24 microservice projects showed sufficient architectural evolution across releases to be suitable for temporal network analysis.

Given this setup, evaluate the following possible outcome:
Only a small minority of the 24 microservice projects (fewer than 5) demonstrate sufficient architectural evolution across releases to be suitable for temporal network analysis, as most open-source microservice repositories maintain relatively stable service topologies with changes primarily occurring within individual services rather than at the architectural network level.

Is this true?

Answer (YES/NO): YES